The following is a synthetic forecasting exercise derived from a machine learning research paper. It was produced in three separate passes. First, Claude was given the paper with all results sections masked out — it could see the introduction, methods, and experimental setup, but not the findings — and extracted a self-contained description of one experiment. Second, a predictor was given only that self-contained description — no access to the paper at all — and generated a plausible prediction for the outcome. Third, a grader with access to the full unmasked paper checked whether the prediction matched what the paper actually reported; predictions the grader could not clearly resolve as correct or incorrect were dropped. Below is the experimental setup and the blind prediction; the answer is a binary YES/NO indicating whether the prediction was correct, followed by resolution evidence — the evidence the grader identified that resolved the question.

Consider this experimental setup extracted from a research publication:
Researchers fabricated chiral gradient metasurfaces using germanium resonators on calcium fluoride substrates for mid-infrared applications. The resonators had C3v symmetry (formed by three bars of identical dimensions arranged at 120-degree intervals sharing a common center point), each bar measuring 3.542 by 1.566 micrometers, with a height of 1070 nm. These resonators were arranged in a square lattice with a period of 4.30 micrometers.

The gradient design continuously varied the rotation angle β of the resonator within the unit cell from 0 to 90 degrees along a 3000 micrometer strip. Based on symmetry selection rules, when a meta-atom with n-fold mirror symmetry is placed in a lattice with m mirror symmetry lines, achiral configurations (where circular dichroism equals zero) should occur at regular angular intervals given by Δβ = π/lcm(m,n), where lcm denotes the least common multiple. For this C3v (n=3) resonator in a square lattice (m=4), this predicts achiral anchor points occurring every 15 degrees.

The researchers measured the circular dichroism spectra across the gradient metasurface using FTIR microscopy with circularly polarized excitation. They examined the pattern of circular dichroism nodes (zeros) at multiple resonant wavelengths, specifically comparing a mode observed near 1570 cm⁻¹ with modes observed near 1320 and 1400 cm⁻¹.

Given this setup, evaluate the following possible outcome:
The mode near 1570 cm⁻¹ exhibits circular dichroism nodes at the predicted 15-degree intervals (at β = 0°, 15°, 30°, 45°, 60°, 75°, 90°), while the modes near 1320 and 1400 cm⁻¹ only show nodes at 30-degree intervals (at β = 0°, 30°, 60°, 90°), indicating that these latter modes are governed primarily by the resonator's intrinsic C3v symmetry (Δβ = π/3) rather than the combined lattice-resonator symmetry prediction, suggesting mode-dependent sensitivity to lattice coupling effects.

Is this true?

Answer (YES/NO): NO